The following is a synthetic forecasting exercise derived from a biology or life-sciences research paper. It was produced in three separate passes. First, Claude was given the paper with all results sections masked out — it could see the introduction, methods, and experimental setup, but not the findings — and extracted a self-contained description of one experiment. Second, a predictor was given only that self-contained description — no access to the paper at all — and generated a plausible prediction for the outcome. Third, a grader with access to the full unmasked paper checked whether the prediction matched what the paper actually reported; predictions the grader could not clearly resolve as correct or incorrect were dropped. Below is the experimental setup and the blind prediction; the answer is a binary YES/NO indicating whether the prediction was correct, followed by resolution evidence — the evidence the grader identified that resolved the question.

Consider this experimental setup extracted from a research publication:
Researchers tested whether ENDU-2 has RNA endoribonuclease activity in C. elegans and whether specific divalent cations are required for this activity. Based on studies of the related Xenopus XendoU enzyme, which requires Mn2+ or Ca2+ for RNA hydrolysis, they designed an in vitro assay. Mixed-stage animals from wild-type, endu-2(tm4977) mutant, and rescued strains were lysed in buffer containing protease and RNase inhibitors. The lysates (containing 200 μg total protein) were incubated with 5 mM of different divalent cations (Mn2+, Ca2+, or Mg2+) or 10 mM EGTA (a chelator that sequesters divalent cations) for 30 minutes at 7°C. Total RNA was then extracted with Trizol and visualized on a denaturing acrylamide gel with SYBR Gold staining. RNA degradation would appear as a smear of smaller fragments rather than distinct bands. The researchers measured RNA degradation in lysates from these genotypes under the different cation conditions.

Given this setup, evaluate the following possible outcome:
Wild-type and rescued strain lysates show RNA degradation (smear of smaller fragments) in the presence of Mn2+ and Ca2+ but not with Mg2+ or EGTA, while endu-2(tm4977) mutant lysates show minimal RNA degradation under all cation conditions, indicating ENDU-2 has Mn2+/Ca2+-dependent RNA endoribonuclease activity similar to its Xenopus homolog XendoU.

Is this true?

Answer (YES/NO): YES